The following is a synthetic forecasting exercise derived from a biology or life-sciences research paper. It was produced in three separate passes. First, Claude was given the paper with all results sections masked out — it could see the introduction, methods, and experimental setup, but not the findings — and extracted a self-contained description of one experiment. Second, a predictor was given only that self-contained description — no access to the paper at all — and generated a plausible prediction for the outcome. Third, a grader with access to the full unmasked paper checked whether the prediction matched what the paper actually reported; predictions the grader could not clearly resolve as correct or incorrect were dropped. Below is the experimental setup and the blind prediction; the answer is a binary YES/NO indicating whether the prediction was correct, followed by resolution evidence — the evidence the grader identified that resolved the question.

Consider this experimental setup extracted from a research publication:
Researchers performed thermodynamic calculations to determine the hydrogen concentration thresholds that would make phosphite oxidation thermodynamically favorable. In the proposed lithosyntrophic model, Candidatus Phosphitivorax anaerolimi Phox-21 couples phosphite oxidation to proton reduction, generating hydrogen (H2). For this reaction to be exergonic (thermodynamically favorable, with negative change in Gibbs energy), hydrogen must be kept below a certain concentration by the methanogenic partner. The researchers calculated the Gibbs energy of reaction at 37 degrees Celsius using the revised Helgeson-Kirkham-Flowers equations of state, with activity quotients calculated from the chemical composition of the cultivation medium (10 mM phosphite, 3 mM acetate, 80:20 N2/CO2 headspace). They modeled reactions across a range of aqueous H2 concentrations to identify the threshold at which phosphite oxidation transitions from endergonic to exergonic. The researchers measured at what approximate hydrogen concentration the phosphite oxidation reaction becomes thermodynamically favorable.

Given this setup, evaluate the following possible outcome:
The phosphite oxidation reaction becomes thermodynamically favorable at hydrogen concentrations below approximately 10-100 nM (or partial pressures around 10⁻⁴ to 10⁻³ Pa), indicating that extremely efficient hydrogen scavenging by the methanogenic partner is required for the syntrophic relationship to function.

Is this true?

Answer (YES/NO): NO